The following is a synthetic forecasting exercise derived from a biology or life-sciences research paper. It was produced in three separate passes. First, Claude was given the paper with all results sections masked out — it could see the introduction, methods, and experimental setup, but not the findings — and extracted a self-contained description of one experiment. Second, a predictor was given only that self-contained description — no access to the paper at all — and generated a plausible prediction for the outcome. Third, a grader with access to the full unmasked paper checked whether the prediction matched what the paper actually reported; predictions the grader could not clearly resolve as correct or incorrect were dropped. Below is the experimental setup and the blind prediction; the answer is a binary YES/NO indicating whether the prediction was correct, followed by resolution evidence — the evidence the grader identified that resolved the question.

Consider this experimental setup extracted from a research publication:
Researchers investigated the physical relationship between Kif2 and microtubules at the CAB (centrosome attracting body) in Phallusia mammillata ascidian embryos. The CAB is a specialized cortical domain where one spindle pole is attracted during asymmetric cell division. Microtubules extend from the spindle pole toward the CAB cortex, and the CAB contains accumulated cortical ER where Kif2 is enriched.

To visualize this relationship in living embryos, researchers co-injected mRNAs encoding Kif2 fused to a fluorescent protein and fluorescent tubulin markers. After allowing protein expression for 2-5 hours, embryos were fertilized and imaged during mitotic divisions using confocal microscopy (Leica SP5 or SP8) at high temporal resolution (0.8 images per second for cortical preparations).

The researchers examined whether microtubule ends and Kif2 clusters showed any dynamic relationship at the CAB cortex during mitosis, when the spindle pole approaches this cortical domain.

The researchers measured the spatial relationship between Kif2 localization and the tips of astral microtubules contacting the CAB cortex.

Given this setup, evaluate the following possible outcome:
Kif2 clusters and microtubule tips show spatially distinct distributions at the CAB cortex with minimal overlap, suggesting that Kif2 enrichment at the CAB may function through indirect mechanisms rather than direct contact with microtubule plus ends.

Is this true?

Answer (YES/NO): YES